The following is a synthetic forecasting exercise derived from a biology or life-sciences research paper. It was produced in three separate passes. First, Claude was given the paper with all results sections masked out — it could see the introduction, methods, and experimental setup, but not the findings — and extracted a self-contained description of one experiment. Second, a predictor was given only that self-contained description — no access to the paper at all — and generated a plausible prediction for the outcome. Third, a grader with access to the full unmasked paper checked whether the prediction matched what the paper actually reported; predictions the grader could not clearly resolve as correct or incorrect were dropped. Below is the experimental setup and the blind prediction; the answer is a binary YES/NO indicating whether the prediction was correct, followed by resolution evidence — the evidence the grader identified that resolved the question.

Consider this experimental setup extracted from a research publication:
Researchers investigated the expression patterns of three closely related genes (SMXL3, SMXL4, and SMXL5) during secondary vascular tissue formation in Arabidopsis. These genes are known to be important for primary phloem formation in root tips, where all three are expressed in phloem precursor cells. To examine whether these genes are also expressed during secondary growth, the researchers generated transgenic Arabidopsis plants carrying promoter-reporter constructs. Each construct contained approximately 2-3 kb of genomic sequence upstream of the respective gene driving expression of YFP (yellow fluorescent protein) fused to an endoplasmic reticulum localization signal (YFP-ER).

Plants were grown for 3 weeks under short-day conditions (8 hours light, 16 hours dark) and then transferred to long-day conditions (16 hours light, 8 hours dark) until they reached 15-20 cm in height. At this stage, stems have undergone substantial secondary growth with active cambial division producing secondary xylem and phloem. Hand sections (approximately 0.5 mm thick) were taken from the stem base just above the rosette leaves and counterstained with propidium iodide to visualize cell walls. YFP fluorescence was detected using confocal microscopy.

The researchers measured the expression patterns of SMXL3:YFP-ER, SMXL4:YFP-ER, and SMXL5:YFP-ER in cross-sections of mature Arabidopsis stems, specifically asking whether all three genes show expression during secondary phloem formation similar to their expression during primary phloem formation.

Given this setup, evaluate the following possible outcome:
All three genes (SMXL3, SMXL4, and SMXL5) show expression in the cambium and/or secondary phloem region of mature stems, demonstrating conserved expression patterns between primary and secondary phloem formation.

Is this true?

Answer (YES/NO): NO